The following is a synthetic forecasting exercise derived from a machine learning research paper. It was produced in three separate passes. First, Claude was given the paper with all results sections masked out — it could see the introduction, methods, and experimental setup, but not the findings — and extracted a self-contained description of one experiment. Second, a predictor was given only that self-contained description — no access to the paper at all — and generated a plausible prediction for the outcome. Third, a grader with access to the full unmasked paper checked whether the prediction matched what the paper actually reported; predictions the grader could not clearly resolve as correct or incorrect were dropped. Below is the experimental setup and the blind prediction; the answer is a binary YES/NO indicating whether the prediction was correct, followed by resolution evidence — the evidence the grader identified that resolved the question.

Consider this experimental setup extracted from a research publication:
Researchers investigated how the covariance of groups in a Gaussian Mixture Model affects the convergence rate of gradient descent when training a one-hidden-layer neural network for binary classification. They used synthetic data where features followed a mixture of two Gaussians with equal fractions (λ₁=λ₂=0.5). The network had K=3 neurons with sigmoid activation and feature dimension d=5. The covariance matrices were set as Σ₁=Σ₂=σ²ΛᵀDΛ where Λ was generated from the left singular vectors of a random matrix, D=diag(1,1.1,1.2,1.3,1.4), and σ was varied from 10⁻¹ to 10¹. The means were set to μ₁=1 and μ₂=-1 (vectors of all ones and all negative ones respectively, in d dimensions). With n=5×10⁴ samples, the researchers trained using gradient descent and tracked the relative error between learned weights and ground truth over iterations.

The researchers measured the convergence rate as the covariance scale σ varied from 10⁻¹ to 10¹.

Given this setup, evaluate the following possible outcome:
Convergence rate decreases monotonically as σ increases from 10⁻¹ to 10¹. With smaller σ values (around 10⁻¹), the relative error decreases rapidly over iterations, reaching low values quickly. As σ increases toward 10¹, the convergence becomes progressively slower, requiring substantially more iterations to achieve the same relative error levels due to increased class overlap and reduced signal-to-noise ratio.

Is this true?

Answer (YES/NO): NO